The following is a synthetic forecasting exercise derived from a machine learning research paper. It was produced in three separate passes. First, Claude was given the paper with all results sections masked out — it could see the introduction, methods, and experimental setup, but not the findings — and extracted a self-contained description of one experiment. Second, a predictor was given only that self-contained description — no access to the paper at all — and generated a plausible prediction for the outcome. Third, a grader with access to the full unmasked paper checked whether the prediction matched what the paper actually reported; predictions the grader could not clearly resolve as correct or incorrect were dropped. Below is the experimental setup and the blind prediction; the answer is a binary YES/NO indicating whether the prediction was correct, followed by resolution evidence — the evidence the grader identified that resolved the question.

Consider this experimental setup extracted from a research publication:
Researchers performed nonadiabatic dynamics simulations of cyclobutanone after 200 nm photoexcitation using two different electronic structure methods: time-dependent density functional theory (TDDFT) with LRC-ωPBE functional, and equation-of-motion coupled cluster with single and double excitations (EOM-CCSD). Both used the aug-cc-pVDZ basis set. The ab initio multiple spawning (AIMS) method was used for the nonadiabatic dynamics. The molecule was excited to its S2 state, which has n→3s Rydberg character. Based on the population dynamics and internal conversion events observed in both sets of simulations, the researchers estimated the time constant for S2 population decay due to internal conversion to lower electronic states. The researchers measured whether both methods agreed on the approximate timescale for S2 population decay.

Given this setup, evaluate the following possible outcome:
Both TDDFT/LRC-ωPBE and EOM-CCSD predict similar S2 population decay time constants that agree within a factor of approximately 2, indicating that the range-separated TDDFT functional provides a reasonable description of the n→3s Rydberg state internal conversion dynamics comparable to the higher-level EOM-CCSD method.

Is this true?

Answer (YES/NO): YES